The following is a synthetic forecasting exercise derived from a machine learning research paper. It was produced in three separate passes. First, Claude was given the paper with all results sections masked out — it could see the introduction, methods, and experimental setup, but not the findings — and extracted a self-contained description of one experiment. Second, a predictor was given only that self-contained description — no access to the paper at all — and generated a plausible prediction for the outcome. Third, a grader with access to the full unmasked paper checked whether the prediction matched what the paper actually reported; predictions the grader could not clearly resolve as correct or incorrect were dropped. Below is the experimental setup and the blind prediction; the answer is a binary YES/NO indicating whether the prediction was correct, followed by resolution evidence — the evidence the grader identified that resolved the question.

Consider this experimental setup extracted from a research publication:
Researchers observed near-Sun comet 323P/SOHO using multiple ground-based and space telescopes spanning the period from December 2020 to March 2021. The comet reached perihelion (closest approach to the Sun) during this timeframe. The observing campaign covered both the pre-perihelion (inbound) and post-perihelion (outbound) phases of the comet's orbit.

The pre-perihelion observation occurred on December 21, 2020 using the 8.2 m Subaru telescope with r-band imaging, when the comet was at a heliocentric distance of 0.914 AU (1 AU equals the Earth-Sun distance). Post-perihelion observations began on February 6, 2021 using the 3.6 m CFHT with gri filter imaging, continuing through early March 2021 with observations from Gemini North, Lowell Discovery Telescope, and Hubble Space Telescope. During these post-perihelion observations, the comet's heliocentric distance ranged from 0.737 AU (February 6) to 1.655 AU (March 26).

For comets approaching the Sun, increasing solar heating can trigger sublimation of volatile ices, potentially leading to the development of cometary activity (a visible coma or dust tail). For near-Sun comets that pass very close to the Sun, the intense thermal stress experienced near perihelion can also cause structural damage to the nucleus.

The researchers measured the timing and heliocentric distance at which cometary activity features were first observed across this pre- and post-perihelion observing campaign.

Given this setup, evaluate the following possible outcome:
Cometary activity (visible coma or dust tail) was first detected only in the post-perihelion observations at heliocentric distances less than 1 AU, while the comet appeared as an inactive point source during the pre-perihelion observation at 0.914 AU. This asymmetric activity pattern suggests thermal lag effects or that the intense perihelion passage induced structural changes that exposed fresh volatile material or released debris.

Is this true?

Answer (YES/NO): YES